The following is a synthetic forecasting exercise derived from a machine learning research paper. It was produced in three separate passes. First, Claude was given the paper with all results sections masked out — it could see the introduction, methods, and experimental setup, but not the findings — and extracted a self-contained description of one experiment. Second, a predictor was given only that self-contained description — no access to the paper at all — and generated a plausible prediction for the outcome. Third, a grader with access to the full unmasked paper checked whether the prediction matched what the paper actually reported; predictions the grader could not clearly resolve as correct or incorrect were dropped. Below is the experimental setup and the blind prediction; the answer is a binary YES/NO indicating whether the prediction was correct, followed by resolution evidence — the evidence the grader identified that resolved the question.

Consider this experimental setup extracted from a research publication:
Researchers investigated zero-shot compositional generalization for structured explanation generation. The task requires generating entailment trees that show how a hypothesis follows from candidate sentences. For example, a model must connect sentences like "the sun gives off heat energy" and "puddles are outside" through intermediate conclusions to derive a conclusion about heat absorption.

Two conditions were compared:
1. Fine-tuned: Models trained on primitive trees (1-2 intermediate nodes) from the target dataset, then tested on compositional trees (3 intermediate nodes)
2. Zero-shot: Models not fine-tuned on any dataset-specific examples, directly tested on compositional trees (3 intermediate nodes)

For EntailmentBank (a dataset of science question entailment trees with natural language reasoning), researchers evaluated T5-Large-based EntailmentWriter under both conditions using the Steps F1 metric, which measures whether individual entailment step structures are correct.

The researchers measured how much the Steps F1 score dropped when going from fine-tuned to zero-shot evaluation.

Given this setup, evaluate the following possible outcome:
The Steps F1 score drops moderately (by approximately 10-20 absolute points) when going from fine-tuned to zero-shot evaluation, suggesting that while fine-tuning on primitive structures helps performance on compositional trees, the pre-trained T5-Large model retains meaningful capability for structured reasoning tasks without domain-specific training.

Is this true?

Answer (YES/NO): NO